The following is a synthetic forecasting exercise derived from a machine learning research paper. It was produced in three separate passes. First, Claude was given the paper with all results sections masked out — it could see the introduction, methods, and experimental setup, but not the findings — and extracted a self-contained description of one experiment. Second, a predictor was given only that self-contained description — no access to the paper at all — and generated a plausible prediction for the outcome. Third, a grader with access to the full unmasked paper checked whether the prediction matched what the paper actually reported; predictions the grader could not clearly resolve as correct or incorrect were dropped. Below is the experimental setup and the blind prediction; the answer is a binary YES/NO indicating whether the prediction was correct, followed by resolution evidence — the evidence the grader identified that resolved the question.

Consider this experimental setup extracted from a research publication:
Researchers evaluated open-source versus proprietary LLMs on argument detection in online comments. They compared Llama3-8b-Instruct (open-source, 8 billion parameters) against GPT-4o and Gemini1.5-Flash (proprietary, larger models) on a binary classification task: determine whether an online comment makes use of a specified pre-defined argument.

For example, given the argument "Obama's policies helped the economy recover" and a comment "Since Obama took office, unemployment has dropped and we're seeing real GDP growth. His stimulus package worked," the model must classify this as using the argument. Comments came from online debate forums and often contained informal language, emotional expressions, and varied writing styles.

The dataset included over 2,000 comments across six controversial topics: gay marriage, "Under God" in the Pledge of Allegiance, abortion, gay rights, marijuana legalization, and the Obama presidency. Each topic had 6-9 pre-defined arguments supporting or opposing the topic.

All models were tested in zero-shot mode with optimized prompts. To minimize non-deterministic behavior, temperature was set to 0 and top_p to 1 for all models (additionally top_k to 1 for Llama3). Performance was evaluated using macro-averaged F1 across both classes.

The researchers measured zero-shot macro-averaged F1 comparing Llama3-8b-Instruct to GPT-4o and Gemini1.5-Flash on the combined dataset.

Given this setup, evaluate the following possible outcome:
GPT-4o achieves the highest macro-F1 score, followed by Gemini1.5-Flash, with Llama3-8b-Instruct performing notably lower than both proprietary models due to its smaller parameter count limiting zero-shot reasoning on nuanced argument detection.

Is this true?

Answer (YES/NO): NO